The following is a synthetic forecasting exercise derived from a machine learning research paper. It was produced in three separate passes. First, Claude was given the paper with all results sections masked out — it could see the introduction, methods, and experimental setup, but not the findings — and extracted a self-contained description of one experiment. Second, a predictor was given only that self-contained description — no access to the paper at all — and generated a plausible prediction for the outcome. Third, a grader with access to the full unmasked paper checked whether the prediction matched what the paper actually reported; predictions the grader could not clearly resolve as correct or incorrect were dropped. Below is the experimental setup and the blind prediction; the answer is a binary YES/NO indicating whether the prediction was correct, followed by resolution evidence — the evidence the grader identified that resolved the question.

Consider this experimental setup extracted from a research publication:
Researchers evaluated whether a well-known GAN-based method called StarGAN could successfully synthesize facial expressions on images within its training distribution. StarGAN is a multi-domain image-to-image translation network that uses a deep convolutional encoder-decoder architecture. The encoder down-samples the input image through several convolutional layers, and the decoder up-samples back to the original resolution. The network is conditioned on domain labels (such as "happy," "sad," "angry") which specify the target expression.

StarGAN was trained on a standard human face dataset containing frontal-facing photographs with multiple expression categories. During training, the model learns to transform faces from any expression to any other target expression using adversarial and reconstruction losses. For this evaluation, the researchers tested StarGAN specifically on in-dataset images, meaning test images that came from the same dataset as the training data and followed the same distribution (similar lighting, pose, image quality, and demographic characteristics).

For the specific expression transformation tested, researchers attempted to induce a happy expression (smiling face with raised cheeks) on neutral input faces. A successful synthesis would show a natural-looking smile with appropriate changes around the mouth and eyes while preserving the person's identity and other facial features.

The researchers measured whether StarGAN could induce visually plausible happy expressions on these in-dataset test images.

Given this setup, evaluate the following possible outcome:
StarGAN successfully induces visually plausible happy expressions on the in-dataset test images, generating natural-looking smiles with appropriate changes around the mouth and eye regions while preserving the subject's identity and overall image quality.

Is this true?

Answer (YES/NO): NO